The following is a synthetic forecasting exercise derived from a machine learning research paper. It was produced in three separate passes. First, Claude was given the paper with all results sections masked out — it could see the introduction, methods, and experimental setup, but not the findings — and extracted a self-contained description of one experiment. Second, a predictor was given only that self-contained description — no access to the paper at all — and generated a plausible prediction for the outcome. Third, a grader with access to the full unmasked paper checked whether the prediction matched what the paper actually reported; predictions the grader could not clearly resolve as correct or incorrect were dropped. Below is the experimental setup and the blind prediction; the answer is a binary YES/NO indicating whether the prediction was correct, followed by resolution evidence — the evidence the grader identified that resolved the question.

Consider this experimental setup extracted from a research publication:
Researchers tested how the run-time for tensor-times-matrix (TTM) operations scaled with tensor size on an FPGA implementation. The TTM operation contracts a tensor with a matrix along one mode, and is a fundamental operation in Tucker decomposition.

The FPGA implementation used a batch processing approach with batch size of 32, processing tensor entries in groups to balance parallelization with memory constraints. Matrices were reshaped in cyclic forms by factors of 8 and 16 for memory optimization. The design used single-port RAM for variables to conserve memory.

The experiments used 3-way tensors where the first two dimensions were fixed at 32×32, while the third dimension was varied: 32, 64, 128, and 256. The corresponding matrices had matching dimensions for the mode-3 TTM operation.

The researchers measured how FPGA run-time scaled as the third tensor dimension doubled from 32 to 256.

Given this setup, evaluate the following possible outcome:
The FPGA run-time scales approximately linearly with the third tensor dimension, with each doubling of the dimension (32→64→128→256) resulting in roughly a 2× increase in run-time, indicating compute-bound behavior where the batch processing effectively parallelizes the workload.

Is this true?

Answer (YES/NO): YES